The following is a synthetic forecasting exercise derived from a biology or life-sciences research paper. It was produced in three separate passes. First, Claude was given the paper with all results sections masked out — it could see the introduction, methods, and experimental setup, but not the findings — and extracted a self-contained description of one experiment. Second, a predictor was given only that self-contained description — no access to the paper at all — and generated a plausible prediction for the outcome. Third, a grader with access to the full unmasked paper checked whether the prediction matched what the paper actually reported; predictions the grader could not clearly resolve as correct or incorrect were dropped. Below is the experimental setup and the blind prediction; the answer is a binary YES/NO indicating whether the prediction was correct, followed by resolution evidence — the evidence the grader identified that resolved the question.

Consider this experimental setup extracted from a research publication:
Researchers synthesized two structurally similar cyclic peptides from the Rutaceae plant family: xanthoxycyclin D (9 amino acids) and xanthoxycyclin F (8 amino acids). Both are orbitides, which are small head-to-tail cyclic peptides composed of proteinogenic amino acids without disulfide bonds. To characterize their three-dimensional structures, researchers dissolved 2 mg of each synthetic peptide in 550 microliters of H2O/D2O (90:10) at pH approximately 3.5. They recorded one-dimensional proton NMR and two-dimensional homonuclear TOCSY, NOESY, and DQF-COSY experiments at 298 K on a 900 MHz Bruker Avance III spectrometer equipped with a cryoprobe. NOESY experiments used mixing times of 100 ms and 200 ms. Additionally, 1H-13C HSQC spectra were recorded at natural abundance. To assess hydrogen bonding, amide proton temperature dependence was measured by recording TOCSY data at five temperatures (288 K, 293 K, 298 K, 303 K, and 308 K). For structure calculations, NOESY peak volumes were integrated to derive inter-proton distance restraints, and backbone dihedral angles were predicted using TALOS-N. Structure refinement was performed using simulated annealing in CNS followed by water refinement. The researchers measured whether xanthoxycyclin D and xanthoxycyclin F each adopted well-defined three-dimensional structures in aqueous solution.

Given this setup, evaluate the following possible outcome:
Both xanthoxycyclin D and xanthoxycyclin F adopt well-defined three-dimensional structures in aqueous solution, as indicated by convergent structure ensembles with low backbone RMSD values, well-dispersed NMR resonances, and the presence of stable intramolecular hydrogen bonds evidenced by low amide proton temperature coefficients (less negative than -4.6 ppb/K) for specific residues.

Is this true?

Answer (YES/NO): NO